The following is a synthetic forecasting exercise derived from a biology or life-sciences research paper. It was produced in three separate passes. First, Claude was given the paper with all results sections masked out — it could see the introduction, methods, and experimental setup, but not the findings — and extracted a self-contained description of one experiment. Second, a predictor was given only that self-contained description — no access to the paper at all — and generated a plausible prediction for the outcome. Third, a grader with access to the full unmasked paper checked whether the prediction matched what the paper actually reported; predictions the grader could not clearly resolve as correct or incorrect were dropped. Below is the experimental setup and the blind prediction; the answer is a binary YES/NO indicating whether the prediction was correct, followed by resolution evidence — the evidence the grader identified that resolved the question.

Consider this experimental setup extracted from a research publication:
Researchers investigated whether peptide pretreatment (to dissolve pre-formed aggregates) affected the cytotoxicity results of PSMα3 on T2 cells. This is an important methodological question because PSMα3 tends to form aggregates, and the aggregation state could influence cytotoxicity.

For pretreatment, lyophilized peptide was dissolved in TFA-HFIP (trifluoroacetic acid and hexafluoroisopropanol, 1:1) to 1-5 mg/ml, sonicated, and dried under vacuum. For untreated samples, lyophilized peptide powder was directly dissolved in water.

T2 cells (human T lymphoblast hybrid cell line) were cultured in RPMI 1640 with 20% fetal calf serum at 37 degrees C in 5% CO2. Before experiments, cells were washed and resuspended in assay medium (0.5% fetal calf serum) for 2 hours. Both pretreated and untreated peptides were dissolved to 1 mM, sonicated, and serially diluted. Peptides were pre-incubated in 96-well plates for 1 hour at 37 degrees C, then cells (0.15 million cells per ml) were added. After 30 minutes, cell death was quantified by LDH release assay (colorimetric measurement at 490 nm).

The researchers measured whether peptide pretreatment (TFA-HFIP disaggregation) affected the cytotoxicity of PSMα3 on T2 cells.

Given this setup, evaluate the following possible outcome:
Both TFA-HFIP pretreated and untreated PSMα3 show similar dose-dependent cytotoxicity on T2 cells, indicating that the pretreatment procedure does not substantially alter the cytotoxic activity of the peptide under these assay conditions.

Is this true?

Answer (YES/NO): YES